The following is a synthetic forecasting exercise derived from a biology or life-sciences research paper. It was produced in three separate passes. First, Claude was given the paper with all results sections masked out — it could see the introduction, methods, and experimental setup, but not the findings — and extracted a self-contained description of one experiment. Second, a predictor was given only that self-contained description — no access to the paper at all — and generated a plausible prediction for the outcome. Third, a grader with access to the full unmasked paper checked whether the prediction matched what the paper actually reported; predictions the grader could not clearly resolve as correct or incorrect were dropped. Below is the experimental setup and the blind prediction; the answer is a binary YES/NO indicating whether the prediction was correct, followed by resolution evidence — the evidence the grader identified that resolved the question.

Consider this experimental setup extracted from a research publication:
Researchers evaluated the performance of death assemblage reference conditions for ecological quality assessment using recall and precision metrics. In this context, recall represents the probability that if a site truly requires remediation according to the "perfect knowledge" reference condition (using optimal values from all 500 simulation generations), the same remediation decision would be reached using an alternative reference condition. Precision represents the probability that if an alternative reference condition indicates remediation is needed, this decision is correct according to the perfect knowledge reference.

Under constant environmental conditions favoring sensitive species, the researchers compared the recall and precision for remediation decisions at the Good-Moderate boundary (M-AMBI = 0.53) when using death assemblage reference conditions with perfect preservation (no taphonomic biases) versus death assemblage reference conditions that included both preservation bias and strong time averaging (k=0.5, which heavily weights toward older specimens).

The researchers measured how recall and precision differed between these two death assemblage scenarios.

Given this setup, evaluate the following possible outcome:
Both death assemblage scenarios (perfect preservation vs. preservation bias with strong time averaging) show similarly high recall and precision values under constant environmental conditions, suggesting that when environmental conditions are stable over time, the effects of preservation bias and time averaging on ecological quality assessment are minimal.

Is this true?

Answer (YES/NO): YES